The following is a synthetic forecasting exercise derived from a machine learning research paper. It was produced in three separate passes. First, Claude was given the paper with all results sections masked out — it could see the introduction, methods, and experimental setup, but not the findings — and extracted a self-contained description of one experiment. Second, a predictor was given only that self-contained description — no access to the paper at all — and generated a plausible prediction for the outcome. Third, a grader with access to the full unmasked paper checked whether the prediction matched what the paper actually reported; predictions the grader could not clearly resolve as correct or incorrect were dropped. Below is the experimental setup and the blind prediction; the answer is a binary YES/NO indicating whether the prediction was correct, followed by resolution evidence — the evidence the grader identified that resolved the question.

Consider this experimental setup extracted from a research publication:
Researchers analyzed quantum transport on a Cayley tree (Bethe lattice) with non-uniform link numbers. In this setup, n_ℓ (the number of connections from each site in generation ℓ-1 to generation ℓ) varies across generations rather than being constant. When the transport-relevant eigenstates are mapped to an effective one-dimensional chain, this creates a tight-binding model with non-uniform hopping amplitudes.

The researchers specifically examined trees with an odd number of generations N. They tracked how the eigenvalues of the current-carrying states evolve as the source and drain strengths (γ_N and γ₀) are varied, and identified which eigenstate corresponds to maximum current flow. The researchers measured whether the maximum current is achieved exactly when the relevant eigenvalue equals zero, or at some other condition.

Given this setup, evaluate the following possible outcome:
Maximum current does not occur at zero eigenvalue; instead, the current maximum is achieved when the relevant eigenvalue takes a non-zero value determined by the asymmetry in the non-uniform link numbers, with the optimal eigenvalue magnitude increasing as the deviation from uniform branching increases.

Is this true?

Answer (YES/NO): NO